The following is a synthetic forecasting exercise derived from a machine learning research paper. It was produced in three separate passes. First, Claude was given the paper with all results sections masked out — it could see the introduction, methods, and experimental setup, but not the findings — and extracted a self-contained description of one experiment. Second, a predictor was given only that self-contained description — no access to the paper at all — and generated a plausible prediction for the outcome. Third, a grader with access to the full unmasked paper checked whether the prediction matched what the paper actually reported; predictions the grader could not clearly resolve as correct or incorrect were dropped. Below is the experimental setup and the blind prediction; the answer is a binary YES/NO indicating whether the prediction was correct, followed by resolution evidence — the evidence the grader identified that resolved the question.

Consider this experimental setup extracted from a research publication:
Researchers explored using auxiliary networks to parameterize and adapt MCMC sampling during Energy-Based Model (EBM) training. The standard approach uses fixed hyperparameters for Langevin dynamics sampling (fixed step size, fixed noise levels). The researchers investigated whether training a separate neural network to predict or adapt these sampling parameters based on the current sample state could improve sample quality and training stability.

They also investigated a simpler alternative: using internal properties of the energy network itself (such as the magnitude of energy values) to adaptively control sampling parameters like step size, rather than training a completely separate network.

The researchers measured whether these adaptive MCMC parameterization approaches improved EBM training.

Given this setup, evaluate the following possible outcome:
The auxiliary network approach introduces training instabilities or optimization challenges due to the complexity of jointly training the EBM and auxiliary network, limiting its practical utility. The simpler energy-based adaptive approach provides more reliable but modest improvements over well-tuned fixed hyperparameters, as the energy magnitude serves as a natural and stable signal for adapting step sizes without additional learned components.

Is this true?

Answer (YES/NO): YES